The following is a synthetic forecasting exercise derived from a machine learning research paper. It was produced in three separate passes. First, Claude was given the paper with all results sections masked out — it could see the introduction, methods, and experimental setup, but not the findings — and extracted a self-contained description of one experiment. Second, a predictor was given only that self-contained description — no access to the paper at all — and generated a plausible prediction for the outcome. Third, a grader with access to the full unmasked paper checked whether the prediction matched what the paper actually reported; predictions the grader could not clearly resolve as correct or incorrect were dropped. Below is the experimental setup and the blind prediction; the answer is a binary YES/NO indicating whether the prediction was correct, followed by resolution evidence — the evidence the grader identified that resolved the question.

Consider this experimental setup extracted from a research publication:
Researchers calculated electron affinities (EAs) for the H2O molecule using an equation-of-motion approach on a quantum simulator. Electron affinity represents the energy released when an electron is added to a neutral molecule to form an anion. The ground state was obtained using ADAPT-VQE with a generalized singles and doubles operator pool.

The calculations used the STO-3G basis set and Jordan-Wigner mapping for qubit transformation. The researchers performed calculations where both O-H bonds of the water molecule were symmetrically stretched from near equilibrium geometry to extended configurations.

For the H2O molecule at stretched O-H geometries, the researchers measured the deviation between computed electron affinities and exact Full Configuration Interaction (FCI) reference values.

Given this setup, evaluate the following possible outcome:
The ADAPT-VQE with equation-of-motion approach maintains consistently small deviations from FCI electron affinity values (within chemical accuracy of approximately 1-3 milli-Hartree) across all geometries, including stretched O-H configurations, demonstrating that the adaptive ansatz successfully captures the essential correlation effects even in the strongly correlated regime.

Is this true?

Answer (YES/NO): NO